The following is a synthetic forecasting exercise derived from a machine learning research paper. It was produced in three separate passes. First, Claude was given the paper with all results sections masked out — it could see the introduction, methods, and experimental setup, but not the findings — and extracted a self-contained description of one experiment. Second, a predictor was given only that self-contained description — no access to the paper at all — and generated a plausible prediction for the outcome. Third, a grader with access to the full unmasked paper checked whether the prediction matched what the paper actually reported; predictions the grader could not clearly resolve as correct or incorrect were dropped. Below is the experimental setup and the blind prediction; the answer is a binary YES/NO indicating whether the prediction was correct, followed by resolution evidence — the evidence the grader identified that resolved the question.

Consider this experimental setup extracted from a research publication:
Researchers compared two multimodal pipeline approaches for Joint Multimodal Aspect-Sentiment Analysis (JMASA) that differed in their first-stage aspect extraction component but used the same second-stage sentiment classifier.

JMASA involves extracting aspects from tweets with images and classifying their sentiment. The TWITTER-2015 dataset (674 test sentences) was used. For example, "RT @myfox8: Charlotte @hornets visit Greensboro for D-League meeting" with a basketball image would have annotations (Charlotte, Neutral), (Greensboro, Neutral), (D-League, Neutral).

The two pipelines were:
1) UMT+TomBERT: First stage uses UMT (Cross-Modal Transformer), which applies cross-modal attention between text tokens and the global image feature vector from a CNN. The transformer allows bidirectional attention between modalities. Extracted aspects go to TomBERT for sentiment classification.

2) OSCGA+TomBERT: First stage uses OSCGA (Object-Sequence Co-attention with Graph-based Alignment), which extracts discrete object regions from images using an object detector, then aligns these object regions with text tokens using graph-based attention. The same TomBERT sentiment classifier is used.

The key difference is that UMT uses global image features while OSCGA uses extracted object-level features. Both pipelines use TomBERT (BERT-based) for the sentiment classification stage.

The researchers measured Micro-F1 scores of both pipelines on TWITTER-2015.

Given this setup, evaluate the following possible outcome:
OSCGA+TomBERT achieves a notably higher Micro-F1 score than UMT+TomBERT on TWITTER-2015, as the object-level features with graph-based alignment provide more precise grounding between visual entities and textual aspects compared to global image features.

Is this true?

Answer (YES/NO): YES